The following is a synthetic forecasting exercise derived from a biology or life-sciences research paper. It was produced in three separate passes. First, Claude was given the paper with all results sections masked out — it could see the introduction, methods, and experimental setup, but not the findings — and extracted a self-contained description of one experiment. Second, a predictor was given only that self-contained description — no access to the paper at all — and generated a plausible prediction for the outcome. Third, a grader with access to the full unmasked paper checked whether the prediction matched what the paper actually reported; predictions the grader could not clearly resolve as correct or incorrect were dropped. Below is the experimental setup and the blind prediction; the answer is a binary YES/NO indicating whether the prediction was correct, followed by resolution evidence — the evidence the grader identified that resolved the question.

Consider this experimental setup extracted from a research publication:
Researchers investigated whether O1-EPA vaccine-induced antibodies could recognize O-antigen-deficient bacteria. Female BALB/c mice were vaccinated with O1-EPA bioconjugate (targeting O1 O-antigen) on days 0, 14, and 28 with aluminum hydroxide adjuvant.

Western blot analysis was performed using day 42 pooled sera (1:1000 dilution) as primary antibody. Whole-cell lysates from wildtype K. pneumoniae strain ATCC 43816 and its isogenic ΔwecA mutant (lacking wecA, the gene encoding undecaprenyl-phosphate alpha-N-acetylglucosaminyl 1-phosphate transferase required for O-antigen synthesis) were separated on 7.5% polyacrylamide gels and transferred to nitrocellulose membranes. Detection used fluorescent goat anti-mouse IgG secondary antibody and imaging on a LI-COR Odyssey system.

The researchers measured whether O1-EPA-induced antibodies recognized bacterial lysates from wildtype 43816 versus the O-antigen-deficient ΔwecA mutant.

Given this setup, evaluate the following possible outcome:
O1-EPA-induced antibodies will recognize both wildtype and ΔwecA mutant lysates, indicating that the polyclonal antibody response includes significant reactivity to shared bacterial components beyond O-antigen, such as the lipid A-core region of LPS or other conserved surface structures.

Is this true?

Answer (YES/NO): NO